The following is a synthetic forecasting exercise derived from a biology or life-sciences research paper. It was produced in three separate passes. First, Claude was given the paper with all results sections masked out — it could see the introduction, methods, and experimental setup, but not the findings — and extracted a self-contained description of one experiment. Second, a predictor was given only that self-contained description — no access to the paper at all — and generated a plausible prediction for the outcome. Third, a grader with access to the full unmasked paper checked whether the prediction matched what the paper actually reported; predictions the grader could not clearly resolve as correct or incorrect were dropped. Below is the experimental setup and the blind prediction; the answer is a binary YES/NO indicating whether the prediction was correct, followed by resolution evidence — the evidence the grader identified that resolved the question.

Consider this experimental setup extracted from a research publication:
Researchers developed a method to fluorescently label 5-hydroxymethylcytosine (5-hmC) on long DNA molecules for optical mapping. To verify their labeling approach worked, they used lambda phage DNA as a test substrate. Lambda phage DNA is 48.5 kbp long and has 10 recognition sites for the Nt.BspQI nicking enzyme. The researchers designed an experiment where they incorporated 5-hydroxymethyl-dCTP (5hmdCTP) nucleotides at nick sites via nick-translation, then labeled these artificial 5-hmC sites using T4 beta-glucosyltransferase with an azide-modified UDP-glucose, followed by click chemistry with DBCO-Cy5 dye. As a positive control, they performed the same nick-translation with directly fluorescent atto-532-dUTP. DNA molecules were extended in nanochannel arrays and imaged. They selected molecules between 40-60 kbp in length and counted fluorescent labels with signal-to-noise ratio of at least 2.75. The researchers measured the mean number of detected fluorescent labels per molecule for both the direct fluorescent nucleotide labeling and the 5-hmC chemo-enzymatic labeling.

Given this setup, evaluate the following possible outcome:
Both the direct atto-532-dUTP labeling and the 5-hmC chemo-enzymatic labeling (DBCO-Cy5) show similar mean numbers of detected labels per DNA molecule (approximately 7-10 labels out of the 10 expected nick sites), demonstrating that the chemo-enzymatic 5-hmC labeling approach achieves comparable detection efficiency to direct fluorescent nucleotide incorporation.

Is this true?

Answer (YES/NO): NO